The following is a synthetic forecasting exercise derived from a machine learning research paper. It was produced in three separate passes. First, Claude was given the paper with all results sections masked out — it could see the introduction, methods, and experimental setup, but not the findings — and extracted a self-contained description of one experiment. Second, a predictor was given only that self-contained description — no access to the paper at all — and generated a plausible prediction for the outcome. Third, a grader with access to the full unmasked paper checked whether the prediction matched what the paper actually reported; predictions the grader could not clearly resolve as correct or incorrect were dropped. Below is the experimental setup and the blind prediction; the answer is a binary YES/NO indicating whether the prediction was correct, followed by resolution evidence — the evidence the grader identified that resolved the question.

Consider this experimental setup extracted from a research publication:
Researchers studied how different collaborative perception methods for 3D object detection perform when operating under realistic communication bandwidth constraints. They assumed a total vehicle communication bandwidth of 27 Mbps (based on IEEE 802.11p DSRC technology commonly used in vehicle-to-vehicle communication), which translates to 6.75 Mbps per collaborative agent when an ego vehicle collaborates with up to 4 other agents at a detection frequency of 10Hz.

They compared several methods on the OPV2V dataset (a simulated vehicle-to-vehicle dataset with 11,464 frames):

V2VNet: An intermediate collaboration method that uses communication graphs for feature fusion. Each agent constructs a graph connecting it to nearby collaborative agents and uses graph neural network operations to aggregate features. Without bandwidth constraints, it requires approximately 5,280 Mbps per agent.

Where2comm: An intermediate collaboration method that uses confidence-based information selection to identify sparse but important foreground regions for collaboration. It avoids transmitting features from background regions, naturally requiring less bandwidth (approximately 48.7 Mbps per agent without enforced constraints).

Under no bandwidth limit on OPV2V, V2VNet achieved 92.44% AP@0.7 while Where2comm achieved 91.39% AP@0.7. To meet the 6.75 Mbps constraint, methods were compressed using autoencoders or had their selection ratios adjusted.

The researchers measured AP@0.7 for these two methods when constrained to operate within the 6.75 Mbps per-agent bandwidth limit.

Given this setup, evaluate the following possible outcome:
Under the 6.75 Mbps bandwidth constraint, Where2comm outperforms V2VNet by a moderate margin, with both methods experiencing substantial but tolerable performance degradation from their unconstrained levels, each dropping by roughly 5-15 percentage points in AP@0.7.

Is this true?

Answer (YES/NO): NO